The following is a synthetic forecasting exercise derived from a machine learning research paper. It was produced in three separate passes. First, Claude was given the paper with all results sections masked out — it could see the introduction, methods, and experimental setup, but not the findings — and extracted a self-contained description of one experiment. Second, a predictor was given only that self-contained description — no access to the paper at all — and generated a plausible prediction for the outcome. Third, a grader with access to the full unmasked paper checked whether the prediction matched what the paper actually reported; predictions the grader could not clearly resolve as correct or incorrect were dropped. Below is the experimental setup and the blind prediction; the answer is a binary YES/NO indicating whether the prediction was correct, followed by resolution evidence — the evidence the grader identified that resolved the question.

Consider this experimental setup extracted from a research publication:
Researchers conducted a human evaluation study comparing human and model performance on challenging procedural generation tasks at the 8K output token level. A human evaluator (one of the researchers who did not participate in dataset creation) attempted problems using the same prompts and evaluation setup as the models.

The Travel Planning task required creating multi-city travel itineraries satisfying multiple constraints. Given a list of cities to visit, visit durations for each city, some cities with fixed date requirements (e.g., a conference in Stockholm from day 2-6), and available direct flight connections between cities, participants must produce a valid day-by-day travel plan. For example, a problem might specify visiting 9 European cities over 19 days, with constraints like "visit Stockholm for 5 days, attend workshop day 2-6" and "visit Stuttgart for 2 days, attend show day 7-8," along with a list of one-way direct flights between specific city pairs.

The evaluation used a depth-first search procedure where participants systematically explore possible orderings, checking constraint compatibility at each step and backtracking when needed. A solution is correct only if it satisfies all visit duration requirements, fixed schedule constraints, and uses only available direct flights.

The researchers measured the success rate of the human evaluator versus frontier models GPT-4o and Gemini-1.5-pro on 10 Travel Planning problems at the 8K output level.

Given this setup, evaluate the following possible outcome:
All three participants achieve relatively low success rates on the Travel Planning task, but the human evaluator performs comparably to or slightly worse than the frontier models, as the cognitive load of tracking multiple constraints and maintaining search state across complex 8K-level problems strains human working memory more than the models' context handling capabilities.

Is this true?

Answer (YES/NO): NO